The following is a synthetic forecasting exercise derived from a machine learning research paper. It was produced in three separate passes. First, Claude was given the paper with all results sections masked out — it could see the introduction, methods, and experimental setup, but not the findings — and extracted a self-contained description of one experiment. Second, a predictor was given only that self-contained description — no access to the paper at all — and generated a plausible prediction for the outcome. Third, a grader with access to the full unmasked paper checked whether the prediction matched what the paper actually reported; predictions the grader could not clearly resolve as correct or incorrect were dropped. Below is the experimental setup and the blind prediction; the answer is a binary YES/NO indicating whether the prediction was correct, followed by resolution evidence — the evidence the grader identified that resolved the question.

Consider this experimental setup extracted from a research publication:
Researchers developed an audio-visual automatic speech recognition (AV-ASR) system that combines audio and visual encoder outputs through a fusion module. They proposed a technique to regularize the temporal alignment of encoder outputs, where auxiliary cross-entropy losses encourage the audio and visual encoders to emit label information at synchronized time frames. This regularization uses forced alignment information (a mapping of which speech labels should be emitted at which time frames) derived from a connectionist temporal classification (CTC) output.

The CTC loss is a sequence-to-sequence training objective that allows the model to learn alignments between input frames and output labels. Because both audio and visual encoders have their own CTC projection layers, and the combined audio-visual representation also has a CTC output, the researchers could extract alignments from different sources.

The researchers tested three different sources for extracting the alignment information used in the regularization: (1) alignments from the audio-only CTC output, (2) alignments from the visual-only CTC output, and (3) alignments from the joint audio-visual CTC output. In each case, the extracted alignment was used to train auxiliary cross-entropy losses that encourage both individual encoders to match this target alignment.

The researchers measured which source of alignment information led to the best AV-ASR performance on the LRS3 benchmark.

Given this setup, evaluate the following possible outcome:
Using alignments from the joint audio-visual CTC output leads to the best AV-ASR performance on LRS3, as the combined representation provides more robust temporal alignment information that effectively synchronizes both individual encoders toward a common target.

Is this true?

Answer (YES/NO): YES